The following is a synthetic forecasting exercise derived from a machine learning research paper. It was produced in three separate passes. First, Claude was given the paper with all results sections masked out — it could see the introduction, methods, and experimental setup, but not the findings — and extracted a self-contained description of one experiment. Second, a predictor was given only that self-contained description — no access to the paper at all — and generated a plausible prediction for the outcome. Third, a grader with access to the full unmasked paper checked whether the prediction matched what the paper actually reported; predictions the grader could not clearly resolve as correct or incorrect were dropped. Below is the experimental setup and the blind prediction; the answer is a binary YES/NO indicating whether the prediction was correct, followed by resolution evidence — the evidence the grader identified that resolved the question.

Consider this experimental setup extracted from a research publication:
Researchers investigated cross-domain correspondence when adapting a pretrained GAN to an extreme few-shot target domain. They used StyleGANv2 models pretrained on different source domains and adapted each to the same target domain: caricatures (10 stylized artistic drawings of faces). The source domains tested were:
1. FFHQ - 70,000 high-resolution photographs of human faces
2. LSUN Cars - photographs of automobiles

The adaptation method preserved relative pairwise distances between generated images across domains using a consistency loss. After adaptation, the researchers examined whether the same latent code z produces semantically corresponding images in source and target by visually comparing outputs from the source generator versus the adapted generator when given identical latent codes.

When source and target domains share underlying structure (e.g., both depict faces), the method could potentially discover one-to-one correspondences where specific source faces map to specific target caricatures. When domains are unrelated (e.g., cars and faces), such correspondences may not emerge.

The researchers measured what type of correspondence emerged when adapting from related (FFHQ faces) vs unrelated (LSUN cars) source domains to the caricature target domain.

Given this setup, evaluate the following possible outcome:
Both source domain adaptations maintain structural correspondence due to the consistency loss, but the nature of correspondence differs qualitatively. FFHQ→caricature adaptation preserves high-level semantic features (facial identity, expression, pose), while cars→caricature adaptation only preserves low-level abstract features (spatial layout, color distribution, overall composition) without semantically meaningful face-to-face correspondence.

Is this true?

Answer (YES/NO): NO